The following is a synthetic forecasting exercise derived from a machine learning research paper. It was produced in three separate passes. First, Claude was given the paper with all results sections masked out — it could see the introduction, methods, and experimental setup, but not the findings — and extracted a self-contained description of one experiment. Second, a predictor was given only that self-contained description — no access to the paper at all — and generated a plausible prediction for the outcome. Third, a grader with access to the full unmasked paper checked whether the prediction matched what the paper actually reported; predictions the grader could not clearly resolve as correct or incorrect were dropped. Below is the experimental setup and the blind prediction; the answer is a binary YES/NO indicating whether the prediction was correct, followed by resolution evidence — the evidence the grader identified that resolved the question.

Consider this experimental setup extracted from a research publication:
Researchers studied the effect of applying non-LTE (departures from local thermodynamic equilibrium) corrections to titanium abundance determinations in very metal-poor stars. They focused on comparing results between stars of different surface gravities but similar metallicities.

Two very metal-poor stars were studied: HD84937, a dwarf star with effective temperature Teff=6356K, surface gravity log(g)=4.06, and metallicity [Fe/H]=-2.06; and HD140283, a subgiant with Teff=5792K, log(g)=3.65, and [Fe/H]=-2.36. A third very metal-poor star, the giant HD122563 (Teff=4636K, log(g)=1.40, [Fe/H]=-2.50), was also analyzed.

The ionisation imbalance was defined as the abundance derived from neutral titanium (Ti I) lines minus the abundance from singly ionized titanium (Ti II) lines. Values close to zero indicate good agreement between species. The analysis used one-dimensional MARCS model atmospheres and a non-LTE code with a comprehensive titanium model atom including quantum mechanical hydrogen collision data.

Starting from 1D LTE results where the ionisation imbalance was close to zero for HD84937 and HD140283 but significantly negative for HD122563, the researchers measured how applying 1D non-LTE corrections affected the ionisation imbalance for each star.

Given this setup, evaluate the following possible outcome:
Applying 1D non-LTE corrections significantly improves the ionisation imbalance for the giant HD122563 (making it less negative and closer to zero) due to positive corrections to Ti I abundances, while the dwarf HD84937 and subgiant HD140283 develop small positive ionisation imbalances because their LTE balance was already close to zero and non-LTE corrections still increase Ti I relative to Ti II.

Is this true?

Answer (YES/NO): NO